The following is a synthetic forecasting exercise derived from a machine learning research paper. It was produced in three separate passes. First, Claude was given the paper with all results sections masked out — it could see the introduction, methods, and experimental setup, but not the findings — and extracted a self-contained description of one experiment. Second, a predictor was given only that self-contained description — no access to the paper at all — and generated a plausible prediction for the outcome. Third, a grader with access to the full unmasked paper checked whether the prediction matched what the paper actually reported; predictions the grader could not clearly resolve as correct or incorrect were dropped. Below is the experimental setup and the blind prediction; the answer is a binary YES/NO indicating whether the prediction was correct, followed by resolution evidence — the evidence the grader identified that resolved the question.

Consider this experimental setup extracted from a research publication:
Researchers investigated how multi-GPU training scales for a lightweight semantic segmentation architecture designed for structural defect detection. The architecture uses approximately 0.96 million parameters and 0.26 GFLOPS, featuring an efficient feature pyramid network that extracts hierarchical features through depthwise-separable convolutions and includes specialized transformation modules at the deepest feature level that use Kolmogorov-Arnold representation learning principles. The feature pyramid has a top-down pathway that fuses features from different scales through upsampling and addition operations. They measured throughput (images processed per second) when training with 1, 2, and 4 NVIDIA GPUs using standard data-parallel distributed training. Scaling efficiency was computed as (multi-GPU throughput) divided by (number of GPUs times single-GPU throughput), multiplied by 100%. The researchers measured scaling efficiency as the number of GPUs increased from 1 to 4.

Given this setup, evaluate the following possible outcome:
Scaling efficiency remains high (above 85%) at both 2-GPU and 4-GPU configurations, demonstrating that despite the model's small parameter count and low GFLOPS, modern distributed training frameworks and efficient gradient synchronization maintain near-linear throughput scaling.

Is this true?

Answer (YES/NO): YES